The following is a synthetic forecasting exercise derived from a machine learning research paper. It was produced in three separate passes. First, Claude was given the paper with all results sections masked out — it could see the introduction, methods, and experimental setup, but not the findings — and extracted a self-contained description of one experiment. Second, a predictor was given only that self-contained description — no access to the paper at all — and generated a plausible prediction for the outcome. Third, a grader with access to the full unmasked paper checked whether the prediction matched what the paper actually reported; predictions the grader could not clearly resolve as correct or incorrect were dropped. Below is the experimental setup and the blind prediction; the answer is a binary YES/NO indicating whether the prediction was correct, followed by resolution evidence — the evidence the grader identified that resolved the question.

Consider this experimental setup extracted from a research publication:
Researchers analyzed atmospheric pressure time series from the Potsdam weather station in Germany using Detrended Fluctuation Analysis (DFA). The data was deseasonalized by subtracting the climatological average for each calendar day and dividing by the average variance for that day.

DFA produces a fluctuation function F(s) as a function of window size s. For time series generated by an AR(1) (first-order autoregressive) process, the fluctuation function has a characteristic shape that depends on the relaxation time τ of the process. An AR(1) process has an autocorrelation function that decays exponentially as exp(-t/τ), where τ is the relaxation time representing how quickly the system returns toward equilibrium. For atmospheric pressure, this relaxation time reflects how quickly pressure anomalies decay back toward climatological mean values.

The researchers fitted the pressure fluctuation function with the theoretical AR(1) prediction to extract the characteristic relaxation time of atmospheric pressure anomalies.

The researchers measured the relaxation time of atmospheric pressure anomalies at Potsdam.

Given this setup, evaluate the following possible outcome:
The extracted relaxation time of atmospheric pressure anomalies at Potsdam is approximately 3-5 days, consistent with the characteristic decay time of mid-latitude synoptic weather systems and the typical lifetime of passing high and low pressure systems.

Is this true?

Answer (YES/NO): YES